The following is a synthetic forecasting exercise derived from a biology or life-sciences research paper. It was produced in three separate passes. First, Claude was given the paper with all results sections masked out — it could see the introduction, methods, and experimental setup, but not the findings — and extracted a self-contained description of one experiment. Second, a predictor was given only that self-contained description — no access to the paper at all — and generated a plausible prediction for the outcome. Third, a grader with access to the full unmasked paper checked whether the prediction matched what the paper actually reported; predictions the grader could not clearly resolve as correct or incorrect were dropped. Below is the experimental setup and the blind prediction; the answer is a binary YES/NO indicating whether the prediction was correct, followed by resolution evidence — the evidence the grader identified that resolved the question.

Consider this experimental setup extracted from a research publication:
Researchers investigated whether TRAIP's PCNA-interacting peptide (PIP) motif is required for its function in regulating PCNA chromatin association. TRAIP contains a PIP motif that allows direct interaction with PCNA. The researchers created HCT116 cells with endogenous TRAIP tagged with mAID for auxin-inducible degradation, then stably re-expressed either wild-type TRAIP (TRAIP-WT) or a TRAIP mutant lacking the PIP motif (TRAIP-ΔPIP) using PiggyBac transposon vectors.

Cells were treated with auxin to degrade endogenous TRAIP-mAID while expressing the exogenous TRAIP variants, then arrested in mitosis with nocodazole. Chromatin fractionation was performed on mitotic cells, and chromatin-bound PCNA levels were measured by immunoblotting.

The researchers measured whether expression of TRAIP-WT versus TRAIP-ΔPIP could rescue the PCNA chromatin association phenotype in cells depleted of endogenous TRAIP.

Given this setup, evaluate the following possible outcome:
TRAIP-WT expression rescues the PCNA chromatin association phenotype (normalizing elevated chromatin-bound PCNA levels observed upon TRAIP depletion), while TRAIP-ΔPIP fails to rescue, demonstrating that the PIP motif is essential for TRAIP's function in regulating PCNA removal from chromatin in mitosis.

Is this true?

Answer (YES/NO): YES